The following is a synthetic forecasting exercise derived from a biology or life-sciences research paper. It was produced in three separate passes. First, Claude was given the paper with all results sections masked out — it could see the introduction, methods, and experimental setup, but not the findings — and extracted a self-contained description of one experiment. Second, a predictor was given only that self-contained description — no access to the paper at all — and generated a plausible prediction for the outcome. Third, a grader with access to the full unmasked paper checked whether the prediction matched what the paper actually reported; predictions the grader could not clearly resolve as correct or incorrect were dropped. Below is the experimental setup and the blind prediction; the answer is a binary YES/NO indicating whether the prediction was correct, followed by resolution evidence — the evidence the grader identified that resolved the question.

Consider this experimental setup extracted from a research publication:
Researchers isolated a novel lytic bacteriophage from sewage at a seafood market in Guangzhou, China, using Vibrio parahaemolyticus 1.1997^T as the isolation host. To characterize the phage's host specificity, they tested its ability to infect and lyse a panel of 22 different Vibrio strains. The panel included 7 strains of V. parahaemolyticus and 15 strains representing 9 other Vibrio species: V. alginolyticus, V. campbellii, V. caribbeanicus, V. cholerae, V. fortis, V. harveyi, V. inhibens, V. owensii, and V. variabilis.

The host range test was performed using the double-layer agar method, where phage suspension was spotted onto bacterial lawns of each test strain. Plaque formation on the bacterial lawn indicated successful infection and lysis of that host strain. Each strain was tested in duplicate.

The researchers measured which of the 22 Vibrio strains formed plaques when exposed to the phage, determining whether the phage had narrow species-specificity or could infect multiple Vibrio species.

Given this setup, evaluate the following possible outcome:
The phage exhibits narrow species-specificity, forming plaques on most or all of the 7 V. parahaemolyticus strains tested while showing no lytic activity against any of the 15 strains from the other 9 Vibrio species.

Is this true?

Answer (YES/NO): NO